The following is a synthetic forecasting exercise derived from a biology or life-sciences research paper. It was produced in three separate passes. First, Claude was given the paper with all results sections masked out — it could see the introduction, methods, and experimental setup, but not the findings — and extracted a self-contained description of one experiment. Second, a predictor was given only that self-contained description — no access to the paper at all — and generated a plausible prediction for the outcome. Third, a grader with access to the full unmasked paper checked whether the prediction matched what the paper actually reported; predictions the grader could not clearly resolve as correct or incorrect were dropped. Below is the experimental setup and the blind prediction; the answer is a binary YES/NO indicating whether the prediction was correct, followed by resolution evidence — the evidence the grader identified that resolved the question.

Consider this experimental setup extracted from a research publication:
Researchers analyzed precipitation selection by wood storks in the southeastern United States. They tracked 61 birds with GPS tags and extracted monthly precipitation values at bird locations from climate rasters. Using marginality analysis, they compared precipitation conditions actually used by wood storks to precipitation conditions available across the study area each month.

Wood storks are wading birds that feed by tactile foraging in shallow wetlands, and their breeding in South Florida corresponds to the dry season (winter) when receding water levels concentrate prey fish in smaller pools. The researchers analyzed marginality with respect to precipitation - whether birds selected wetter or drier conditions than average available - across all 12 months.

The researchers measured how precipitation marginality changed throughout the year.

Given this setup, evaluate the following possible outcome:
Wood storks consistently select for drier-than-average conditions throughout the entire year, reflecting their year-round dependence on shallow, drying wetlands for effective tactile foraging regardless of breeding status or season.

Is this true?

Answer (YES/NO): NO